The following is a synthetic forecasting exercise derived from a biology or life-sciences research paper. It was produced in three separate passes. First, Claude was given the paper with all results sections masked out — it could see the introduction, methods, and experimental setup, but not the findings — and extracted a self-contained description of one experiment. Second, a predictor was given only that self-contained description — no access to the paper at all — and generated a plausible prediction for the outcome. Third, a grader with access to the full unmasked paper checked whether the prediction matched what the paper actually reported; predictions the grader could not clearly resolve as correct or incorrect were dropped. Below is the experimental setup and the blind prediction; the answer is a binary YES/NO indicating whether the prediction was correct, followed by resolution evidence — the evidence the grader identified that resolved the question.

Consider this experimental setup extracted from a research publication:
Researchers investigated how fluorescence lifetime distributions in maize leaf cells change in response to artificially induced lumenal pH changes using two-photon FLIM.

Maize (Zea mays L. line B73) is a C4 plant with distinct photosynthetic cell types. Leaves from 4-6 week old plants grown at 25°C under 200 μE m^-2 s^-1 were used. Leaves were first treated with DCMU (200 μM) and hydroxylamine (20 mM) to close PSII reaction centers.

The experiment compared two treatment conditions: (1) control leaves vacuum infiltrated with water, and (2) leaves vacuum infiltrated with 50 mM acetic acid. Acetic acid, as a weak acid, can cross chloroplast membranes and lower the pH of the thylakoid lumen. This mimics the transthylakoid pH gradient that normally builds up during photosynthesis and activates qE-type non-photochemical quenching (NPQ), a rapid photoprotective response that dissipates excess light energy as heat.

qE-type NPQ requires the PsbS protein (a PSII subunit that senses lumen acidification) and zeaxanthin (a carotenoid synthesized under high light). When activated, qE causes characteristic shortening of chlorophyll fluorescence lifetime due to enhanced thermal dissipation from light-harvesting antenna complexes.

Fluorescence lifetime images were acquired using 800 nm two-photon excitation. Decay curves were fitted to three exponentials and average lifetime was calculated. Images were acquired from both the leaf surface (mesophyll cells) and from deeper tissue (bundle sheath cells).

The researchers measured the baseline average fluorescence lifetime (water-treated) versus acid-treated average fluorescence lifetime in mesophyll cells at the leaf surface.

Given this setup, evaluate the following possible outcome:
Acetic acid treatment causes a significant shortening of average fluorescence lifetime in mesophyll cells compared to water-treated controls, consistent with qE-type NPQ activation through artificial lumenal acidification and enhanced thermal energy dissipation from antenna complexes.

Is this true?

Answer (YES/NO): YES